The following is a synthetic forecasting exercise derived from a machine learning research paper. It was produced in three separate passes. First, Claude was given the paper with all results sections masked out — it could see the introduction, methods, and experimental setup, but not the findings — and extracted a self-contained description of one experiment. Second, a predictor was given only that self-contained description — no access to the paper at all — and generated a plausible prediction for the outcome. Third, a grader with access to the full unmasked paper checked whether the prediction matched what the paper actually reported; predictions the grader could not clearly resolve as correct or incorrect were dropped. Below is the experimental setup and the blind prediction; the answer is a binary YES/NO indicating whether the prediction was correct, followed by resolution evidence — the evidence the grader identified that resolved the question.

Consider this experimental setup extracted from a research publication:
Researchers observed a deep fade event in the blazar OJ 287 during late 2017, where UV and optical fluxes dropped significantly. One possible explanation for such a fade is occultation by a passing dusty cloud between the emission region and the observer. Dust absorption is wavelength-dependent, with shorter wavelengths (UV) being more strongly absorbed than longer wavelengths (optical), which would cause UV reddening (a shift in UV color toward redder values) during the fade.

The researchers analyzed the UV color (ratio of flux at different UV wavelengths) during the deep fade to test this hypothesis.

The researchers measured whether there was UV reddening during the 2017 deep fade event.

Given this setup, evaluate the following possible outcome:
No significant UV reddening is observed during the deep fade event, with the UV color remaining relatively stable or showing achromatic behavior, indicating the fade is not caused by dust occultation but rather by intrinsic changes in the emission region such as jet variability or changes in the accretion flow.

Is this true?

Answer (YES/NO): YES